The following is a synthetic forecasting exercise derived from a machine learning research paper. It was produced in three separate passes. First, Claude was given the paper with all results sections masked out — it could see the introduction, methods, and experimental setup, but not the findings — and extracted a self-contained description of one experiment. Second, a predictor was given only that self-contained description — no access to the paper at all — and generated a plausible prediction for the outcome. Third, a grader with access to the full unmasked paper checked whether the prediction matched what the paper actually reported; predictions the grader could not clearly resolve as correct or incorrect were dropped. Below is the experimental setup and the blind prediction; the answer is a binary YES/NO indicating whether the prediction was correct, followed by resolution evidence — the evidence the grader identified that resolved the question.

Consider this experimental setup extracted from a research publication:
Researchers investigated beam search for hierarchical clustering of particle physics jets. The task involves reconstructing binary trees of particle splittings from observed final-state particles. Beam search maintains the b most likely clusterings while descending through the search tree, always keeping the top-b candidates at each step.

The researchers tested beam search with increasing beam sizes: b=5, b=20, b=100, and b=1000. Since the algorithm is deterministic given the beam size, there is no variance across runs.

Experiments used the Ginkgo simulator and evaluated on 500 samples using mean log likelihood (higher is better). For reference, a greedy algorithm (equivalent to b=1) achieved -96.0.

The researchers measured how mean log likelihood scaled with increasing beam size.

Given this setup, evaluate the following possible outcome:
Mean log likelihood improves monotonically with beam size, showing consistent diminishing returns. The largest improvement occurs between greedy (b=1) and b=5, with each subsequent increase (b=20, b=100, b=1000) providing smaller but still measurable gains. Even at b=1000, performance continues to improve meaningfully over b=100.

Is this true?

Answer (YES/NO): NO